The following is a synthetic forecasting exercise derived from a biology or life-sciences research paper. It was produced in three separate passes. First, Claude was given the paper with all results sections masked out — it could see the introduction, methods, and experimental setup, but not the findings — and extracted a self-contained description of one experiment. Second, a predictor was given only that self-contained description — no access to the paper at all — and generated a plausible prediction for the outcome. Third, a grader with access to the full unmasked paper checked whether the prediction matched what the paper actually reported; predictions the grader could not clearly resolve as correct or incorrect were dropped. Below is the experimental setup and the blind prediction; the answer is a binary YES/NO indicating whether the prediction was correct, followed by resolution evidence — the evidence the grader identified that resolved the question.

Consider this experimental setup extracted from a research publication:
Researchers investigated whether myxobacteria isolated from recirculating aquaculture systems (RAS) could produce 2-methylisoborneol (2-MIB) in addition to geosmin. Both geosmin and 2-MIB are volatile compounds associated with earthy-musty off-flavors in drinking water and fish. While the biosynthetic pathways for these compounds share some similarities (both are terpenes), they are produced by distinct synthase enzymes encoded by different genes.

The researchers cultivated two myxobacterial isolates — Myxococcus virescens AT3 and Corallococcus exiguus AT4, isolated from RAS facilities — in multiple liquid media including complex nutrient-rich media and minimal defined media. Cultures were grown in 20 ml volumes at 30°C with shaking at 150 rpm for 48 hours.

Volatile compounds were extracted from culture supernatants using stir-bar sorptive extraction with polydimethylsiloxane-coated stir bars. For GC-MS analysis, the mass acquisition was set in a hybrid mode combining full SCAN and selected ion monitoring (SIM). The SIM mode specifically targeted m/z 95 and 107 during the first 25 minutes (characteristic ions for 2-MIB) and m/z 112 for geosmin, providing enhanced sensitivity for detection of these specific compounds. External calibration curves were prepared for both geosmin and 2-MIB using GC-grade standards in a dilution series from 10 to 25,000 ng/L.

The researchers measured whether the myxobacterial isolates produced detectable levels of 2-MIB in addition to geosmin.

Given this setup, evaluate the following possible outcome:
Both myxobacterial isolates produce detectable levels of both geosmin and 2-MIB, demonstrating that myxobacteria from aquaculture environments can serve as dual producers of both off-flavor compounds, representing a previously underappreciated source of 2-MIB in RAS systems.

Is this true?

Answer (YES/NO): NO